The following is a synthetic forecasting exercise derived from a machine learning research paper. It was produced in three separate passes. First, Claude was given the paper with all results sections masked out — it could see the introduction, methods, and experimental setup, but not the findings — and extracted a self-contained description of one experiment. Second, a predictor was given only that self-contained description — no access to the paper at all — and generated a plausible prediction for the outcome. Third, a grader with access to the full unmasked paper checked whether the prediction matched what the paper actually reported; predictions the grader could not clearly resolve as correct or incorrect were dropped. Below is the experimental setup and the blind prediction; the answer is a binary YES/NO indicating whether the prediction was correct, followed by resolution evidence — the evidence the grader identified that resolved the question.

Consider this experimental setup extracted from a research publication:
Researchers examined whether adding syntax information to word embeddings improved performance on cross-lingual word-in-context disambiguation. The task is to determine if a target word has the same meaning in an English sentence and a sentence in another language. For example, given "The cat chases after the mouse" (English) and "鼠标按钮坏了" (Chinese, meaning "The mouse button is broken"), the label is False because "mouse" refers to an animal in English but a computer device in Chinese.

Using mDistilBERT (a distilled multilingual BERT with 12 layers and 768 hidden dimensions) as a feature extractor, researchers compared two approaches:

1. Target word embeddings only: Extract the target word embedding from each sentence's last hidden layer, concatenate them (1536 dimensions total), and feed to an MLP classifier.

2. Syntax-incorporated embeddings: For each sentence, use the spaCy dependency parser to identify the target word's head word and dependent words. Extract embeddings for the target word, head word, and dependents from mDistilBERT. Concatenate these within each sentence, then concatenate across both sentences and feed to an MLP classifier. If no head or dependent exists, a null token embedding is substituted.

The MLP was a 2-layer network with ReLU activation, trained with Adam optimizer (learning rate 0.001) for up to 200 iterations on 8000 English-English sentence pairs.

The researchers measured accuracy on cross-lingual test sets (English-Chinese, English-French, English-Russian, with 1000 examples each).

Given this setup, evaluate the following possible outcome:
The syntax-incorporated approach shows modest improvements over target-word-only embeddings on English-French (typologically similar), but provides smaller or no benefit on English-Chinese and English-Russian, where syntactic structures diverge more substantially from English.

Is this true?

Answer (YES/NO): NO